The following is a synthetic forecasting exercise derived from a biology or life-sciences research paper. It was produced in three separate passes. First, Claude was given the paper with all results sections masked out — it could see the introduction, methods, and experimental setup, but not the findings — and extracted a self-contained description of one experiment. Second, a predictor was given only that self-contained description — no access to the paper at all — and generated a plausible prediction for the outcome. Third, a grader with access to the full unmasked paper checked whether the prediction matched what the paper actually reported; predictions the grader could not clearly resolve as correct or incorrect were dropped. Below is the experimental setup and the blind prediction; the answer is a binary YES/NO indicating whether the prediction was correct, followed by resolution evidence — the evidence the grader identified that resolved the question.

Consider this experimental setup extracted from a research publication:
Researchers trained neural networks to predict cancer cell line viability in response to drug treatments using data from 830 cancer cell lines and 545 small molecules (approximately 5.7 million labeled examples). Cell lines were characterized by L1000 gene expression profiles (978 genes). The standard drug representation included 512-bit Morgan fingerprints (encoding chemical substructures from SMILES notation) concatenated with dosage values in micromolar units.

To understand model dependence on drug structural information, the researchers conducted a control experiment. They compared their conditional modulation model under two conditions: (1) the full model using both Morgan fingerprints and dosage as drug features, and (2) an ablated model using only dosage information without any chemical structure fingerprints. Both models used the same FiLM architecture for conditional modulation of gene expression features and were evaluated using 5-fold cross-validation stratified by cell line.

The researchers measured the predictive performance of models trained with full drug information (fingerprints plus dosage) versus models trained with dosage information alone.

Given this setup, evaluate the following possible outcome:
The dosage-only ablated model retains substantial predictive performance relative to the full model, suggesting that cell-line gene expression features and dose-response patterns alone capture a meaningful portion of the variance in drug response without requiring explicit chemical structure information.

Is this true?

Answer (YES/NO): NO